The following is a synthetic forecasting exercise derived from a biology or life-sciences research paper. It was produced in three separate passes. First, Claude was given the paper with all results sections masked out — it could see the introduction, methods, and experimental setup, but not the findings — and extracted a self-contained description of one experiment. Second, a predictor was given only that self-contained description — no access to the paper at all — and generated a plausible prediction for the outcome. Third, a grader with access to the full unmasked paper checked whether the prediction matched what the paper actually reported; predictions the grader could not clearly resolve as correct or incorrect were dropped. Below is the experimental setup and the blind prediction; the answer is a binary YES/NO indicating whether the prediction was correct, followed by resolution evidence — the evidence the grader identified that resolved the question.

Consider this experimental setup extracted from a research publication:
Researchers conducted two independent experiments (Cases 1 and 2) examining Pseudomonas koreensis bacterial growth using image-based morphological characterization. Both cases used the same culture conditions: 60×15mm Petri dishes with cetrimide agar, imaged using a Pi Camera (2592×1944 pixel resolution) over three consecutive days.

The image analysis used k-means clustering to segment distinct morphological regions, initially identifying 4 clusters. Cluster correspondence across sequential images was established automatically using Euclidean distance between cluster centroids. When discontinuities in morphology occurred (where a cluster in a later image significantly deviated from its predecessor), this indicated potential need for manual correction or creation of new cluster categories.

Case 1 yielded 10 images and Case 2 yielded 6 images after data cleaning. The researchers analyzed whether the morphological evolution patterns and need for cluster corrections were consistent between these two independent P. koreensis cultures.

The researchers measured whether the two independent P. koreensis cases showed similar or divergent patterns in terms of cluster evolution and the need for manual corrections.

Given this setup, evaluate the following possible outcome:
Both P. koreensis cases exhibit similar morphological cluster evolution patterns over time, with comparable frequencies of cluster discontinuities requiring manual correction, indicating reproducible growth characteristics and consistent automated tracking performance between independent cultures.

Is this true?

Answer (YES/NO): YES